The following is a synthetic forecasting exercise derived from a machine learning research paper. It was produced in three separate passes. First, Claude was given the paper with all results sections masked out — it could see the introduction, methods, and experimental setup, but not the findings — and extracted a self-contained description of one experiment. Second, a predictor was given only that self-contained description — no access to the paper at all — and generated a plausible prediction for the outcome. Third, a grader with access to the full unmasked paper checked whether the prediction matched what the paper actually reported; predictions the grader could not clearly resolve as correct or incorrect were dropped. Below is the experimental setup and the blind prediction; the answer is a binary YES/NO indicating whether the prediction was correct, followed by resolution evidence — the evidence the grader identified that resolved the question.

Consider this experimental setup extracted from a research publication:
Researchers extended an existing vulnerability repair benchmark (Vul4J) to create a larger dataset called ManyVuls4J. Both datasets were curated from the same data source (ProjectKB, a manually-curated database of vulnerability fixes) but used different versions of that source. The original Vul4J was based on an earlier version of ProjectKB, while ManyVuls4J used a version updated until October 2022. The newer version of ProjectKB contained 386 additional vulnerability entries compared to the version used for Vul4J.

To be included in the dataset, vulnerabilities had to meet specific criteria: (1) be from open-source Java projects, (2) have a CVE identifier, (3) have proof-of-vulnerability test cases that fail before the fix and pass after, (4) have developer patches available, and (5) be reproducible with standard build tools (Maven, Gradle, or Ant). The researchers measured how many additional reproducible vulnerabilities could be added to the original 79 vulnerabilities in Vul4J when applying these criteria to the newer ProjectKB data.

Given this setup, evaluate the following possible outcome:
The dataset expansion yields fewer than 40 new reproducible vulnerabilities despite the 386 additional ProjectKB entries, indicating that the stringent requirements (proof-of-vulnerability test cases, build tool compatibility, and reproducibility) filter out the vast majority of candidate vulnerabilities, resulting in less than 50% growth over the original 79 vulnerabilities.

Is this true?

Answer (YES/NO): YES